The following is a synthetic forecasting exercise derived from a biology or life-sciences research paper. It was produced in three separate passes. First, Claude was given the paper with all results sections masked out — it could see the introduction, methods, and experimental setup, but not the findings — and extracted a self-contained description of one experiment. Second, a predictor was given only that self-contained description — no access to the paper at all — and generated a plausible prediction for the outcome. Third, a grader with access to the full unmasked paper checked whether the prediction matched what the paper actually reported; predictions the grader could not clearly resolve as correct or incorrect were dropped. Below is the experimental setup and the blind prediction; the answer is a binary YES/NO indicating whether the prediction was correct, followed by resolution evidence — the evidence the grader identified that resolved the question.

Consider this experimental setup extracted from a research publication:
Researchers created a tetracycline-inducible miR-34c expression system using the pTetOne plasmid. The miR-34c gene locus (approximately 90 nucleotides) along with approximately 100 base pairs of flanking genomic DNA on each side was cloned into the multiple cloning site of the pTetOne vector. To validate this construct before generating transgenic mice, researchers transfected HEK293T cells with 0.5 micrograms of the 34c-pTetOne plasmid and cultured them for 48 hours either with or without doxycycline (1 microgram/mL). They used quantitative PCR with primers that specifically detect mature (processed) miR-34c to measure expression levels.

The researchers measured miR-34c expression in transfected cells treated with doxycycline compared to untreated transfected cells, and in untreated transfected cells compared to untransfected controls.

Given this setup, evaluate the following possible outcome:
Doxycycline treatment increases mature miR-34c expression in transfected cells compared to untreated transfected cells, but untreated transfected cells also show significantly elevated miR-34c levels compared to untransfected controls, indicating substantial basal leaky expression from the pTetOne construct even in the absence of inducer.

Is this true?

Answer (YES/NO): NO